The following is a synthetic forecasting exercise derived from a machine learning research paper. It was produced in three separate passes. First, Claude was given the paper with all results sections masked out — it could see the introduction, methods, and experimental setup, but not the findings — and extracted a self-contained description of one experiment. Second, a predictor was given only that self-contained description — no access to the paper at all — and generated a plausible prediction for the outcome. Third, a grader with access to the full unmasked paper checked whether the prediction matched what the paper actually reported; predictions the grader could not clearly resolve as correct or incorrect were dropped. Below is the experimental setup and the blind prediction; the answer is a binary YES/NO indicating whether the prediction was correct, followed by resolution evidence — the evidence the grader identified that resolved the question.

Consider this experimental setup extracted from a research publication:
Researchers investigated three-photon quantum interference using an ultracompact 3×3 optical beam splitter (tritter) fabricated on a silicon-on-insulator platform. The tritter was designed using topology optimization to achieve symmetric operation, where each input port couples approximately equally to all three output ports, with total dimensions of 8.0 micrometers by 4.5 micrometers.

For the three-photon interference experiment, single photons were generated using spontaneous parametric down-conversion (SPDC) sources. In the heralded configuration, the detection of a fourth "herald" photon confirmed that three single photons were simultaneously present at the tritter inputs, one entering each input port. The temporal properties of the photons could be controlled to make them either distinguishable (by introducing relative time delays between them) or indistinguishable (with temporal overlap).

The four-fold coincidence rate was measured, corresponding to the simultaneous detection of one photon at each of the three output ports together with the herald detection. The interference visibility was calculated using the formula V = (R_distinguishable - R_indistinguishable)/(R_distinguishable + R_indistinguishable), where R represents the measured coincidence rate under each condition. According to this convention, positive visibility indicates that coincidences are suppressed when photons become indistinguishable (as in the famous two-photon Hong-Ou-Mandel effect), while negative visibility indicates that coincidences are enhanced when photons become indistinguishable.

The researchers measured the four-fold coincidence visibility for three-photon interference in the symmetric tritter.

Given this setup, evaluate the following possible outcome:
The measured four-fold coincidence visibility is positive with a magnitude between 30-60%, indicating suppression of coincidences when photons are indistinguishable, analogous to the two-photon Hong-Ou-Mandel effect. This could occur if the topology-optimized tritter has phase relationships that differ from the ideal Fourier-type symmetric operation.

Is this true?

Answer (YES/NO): NO